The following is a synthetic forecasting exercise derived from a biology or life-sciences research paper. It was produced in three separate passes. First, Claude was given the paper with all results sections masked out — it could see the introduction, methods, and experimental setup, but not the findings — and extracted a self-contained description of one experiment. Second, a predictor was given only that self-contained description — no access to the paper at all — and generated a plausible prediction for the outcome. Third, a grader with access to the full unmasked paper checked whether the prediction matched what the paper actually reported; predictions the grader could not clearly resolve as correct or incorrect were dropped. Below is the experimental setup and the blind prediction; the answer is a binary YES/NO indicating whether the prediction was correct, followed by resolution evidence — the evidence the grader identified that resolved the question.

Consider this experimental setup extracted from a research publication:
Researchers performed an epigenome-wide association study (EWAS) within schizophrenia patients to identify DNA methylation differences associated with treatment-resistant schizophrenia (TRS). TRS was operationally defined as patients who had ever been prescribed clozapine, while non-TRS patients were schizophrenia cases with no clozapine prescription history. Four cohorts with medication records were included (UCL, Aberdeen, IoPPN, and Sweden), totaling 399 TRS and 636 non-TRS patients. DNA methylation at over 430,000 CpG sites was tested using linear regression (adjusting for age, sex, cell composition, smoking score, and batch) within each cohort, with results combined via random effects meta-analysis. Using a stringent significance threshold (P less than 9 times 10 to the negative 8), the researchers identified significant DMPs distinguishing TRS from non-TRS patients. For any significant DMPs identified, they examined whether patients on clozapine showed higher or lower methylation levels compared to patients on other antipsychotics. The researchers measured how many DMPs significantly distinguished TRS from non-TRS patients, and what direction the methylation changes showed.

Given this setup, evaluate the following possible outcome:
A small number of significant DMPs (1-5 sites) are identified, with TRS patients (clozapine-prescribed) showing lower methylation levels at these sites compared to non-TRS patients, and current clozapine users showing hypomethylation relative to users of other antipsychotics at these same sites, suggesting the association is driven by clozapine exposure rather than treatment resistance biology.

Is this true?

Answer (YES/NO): NO